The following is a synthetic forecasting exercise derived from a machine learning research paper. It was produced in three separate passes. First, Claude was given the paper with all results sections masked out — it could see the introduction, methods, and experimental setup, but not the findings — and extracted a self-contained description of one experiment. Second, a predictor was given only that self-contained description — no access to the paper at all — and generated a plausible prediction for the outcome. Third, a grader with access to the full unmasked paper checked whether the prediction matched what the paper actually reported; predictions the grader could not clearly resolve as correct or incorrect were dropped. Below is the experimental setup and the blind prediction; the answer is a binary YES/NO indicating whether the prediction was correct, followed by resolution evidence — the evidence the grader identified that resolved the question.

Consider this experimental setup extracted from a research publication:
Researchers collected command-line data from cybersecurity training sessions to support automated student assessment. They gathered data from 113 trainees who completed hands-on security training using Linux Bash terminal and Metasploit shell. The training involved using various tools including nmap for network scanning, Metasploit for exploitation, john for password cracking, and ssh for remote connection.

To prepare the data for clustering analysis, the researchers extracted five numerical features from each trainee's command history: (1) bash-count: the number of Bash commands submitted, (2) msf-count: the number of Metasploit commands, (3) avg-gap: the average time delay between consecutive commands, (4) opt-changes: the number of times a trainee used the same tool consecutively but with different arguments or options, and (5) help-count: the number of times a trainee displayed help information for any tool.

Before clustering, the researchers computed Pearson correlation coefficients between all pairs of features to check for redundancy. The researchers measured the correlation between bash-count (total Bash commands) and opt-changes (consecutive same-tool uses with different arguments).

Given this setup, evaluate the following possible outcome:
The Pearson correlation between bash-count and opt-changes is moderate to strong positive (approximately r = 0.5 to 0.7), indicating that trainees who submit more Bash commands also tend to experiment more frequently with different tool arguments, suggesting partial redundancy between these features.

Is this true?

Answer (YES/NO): NO